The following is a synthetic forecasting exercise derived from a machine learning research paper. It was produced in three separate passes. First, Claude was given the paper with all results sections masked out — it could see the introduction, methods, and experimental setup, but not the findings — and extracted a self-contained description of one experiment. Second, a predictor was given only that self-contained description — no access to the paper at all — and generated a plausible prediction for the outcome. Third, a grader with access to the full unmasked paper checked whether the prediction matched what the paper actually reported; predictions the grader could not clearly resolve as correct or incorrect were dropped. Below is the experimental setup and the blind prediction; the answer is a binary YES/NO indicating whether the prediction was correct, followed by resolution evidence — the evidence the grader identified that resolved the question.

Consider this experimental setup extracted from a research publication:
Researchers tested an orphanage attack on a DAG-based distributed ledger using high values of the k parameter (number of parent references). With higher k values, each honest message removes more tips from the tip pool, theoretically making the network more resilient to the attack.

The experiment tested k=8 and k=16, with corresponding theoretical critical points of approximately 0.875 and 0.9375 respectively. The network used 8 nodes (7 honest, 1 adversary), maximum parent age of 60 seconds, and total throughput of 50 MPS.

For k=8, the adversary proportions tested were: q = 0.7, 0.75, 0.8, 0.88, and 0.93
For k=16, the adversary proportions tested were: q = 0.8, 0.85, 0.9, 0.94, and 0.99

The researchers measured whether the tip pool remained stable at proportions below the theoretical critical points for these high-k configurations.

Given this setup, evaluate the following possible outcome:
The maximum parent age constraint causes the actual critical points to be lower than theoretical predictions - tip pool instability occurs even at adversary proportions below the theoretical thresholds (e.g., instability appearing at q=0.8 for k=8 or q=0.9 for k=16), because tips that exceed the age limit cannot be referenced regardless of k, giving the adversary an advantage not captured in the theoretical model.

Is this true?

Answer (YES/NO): NO